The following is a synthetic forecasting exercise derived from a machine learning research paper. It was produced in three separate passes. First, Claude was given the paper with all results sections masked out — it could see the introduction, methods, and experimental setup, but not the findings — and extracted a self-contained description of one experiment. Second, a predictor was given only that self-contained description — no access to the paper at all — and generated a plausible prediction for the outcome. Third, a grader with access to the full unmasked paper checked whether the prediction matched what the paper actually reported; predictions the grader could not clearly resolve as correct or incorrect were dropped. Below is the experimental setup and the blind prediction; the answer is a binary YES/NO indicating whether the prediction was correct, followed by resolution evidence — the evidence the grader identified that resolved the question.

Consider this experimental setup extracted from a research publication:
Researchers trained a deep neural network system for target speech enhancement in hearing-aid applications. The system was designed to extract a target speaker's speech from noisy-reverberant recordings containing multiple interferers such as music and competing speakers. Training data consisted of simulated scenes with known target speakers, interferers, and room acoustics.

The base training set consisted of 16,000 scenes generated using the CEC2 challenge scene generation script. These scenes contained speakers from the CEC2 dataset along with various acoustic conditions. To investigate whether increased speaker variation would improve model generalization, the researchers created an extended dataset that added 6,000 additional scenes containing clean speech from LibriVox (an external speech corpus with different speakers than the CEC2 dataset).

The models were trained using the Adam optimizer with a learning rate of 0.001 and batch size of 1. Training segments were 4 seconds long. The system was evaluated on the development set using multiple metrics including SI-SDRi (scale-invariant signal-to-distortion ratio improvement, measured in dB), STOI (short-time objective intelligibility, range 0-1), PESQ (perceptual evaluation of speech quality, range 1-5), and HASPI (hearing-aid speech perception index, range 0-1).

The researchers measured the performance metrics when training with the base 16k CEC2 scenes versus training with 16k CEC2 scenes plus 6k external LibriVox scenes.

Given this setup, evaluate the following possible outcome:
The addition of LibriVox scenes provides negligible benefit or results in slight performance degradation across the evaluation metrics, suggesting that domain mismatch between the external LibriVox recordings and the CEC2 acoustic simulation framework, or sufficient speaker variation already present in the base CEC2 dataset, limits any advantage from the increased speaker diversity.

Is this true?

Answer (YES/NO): NO